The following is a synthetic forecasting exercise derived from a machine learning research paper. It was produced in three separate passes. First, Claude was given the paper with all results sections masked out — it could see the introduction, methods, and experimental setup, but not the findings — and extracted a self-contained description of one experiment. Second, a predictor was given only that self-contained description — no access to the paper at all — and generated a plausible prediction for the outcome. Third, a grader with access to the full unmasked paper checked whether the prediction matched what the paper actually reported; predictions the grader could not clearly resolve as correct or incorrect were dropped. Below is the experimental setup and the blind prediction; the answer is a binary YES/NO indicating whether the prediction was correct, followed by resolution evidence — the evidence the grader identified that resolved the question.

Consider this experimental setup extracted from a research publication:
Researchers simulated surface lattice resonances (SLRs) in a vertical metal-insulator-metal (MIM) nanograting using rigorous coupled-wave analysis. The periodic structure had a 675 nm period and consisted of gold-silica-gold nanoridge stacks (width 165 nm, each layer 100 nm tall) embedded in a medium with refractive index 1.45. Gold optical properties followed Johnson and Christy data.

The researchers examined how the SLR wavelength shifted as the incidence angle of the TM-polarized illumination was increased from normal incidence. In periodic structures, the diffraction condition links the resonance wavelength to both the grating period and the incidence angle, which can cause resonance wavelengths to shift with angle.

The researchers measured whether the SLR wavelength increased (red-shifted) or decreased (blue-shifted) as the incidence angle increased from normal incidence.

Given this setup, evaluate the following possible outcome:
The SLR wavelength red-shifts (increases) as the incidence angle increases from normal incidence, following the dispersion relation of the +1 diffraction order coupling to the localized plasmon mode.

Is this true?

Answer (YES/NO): NO